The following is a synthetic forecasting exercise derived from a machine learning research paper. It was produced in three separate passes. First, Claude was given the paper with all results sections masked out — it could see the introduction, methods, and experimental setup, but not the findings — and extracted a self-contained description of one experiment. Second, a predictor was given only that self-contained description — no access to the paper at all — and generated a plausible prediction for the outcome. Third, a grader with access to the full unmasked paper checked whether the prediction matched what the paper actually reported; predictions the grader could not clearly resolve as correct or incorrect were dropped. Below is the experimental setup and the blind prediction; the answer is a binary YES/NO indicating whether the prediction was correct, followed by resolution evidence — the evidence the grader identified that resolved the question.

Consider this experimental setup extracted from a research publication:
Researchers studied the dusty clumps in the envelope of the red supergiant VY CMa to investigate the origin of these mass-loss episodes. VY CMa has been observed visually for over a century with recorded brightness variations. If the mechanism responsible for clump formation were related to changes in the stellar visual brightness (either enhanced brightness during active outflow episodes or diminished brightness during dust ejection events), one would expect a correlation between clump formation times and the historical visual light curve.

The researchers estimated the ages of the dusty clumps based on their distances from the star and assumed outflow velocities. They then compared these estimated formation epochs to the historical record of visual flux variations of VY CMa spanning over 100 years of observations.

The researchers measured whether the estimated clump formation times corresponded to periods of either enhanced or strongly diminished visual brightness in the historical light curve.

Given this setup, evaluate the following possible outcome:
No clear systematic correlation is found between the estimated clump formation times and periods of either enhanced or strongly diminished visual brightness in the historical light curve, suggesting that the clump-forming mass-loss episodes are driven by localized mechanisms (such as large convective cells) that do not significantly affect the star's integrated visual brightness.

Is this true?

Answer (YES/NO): YES